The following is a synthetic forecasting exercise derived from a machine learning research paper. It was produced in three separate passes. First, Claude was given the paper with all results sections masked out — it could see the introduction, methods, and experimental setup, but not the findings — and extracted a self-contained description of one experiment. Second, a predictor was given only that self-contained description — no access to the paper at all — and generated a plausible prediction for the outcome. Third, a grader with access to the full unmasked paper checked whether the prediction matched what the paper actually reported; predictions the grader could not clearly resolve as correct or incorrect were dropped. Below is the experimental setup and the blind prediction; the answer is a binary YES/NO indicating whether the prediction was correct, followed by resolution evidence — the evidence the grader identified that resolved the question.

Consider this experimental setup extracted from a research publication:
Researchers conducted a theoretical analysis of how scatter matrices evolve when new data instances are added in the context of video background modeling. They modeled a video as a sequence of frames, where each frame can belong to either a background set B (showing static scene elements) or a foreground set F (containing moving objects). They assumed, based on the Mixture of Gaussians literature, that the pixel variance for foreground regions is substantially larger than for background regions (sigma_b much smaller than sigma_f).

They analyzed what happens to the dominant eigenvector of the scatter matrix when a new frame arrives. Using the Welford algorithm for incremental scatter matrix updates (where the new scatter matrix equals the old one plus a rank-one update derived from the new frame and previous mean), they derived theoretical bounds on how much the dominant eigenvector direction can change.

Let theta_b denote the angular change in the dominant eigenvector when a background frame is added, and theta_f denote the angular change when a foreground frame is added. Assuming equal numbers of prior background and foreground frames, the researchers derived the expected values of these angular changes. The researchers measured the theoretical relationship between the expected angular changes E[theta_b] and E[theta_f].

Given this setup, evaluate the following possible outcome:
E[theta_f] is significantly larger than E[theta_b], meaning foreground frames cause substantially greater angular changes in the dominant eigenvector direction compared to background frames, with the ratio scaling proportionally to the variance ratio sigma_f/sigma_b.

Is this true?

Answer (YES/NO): NO